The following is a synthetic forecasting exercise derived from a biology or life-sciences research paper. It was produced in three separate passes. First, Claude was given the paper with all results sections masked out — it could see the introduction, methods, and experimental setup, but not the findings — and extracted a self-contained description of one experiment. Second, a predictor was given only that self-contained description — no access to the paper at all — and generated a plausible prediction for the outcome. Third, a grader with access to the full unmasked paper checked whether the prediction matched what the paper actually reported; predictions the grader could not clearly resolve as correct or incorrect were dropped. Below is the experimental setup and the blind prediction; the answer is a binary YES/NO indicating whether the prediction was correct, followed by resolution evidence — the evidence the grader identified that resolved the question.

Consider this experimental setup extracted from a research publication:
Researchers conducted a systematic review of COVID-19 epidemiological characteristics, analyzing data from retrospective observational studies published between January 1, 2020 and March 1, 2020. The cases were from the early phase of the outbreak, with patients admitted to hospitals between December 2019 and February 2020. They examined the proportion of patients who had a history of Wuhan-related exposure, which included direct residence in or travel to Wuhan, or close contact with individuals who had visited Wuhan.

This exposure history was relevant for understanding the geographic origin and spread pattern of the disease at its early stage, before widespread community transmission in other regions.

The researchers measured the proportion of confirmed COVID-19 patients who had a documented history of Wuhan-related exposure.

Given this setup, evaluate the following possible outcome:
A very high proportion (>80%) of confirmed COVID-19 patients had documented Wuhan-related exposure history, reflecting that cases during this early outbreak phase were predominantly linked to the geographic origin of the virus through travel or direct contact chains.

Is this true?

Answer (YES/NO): NO